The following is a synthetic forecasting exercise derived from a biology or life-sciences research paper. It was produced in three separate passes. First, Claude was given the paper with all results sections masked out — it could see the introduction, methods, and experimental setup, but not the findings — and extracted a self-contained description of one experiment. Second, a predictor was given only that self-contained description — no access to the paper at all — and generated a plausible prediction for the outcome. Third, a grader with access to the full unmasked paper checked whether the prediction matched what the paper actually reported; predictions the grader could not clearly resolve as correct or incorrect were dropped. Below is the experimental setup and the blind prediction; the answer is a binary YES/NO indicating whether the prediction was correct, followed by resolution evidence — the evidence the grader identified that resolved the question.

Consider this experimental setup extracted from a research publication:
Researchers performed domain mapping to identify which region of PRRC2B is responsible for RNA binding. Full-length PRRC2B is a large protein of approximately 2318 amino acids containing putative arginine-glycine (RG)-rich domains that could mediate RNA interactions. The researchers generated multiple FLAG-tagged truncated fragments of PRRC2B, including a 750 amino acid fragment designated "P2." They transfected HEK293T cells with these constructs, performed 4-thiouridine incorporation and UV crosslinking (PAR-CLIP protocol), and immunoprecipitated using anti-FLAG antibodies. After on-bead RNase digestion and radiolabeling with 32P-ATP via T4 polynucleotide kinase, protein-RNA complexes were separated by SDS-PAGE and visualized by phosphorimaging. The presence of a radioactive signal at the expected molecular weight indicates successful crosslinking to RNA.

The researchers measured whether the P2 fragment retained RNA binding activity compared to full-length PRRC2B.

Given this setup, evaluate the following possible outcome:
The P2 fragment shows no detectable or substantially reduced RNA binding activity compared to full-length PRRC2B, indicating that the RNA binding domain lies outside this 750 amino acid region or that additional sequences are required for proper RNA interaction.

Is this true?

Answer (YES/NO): NO